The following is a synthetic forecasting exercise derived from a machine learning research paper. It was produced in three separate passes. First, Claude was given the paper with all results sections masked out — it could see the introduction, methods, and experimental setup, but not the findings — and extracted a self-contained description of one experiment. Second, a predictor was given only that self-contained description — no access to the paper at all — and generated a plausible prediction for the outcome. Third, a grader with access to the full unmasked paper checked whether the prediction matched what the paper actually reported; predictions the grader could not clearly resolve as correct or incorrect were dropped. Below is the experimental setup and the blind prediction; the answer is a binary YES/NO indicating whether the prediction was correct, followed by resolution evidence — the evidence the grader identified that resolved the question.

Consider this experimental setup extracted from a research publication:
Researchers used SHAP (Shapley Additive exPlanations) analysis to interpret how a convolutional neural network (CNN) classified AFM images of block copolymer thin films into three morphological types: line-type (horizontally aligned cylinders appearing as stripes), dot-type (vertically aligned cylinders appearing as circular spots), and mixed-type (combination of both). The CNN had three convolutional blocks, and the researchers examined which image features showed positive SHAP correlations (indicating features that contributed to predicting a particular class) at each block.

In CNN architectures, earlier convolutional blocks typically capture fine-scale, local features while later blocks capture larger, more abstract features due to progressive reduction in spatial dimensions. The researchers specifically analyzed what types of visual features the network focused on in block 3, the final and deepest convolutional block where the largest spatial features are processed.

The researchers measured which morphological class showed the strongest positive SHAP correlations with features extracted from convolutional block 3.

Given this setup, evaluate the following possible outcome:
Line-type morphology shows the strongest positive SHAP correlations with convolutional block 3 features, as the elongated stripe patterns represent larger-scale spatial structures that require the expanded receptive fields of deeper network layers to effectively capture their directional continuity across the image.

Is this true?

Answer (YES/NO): YES